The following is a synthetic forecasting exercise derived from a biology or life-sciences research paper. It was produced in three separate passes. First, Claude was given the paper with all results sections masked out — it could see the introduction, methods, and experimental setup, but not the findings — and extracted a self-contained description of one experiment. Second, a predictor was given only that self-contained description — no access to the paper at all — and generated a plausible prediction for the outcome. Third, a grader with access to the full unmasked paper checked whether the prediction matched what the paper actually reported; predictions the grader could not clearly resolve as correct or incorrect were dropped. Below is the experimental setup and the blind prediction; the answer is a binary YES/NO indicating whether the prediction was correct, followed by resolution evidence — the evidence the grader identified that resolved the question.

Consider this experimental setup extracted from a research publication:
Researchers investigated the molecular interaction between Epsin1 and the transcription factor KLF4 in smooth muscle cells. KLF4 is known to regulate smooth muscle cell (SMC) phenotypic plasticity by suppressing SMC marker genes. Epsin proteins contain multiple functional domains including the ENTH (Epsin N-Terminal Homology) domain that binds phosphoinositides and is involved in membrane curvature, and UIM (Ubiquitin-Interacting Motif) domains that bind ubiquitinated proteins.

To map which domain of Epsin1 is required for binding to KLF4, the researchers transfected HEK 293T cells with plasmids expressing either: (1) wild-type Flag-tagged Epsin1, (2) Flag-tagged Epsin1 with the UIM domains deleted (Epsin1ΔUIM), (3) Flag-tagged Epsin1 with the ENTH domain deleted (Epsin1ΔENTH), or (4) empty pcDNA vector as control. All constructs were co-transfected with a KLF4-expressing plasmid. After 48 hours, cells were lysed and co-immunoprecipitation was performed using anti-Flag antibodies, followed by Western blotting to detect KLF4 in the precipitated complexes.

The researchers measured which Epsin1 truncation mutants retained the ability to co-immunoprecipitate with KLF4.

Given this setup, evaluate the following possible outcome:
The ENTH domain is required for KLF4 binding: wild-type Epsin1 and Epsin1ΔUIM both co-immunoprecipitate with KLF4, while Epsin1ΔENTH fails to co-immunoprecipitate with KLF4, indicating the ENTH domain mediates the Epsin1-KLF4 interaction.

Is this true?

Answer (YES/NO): NO